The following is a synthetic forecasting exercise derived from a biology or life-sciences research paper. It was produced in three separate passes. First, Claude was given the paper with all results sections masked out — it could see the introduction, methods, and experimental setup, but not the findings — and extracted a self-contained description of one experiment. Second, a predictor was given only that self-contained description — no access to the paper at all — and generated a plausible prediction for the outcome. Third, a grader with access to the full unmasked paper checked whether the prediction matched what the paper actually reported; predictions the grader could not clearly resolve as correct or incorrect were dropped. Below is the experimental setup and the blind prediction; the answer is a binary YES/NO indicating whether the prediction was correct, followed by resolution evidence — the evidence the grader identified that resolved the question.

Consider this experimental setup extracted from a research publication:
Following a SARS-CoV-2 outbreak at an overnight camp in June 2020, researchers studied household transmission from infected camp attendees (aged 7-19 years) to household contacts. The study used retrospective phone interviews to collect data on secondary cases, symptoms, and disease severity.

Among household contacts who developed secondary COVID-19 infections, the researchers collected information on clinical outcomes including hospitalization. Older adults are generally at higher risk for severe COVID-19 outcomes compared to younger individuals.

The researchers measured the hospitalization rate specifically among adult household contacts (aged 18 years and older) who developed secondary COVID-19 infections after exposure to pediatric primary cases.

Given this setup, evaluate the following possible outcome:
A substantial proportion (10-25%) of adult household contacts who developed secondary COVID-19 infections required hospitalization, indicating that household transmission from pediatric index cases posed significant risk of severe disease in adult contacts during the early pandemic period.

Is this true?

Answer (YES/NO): YES